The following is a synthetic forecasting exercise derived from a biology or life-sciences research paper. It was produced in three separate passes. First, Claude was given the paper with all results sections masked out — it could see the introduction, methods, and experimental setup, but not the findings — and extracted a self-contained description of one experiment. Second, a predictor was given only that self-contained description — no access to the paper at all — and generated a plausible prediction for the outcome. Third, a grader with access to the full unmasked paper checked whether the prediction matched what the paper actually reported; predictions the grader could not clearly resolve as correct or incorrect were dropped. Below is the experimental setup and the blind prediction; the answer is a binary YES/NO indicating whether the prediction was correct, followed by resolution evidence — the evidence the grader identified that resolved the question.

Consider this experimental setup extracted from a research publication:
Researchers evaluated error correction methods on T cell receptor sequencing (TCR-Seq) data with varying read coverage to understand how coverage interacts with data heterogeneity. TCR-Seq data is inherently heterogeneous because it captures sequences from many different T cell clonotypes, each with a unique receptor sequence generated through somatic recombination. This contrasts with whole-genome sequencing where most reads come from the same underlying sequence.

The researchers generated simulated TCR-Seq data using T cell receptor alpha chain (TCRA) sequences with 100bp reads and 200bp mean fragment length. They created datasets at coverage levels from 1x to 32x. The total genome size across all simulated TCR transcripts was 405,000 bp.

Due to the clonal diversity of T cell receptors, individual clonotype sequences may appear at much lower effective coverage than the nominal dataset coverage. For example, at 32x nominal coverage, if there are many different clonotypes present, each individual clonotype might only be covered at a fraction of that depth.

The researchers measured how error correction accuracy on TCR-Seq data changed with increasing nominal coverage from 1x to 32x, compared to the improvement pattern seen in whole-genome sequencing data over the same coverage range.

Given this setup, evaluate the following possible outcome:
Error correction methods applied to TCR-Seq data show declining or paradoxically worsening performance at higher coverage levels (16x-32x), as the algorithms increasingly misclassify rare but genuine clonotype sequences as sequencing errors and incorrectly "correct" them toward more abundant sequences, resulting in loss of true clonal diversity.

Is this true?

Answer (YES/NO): NO